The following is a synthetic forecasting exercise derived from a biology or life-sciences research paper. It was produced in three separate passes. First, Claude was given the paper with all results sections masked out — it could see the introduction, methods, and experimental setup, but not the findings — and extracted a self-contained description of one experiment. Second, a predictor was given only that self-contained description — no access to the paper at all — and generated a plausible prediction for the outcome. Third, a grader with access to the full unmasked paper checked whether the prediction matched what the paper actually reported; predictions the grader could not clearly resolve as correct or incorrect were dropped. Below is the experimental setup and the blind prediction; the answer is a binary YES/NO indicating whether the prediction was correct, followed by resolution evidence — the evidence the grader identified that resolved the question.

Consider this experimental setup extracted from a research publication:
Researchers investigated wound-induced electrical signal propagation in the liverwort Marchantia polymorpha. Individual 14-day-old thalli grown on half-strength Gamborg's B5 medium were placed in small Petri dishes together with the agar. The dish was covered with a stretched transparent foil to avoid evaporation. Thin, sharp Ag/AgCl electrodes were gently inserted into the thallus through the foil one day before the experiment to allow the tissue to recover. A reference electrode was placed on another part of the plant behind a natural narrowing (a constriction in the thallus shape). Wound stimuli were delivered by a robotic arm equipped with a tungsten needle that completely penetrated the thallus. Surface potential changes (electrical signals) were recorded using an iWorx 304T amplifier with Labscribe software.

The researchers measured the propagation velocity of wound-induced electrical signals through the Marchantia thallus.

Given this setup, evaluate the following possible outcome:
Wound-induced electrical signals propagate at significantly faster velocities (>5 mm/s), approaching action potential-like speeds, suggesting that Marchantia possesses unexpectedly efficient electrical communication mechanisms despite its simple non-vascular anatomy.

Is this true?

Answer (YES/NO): NO